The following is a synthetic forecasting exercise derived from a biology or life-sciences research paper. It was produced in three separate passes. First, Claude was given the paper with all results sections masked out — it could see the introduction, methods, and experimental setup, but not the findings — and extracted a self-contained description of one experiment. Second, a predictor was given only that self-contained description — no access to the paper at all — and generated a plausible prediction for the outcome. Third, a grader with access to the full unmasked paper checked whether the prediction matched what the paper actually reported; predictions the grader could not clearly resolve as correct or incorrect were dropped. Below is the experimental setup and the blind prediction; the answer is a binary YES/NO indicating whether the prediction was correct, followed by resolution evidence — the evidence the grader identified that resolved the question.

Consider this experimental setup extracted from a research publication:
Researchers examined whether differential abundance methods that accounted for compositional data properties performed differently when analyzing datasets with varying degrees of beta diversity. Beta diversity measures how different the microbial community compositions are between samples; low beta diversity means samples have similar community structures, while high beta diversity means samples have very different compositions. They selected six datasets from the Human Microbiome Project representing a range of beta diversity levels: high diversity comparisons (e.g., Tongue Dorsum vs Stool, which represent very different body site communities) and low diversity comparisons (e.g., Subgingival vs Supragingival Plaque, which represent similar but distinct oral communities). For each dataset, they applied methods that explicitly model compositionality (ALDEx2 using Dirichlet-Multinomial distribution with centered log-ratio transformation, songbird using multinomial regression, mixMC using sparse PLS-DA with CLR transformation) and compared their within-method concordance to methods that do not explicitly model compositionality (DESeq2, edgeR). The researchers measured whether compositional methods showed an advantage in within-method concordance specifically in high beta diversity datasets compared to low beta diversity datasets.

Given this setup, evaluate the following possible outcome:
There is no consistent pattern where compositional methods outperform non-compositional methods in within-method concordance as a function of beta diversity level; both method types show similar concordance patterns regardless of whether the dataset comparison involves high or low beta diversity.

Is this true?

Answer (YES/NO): YES